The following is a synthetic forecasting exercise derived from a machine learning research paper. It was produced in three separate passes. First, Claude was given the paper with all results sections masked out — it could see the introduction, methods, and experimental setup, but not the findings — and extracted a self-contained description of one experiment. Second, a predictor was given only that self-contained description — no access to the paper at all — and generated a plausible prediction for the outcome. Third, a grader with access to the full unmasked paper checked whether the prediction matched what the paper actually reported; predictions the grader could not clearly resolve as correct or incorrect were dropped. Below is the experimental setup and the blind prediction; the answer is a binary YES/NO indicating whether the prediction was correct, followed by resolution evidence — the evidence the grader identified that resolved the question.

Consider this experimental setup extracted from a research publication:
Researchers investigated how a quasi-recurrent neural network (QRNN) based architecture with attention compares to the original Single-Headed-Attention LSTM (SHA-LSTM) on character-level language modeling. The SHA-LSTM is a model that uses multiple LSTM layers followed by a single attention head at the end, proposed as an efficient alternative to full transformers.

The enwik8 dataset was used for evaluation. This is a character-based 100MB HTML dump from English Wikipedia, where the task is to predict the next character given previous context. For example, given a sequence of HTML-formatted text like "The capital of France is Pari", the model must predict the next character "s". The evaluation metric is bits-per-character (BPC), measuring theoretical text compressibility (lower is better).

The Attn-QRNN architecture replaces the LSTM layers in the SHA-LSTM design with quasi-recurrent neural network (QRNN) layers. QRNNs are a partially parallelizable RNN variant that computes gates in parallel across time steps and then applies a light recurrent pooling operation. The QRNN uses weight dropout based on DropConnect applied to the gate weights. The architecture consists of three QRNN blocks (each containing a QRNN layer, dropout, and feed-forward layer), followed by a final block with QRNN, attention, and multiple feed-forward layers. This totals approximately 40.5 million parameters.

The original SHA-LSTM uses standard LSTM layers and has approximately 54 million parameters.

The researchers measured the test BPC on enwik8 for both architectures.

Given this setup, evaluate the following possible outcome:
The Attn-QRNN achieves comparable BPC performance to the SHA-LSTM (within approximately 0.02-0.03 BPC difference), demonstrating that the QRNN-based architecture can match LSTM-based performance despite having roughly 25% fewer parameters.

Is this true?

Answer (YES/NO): YES